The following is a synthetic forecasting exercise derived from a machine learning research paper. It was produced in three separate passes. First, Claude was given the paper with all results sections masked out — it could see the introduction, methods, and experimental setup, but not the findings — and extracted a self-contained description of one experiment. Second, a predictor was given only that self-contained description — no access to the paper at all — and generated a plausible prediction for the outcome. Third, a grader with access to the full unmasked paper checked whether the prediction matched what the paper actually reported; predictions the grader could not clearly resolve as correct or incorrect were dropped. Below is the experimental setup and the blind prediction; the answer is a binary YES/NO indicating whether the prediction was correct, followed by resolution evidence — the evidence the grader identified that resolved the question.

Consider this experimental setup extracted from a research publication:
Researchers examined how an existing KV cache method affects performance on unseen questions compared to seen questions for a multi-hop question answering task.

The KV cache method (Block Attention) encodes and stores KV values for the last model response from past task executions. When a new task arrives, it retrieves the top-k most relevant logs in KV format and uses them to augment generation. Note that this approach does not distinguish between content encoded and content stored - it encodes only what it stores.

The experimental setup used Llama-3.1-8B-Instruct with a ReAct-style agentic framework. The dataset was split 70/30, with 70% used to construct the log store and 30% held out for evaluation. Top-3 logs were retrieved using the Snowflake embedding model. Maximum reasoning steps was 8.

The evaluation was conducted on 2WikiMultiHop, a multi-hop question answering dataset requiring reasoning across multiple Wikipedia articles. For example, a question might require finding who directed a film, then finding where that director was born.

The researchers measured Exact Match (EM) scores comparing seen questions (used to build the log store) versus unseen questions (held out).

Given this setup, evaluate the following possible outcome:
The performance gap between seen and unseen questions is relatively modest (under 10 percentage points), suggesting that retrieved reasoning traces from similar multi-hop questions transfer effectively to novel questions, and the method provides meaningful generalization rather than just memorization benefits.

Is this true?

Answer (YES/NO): YES